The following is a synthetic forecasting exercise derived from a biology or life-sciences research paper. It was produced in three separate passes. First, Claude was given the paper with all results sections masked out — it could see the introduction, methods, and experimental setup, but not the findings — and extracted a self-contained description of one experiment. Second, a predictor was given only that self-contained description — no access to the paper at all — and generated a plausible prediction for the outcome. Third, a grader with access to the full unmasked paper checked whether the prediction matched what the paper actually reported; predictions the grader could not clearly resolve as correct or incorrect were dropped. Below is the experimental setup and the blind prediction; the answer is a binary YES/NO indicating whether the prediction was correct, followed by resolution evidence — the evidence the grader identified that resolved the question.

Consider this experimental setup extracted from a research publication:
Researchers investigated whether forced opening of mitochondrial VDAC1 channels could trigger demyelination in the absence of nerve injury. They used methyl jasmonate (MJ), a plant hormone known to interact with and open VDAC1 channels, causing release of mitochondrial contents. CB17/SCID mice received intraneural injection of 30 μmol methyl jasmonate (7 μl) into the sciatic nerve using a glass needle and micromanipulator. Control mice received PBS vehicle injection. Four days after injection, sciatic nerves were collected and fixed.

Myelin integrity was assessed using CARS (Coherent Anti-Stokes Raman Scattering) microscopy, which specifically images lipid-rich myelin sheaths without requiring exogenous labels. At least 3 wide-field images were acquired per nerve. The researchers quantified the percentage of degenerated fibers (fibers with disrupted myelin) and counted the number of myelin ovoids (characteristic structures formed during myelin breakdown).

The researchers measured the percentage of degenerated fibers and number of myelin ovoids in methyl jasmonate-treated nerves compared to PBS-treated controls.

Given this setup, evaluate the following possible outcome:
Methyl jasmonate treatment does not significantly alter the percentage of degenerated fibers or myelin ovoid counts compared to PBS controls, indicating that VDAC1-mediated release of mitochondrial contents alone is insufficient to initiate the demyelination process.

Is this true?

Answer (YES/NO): NO